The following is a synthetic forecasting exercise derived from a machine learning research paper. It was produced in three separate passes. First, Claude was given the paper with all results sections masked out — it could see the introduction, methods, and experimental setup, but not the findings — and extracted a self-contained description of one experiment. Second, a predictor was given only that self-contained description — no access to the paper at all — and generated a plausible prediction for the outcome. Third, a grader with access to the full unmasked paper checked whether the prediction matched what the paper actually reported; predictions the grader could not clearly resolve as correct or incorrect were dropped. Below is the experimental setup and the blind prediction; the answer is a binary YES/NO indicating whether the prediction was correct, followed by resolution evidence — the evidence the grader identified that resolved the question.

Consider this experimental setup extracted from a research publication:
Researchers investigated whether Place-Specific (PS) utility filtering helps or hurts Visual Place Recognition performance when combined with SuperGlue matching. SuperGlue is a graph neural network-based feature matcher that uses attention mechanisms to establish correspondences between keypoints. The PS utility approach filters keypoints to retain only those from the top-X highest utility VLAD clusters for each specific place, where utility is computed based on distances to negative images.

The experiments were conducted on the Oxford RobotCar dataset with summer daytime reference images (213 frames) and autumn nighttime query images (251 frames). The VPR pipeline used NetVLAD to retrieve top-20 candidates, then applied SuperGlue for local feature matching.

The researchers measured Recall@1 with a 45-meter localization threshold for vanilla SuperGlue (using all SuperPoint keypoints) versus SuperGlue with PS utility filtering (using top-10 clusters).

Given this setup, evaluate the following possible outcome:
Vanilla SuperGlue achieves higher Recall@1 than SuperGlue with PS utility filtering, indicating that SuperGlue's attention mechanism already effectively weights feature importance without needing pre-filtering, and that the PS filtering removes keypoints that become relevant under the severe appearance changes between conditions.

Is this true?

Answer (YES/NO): YES